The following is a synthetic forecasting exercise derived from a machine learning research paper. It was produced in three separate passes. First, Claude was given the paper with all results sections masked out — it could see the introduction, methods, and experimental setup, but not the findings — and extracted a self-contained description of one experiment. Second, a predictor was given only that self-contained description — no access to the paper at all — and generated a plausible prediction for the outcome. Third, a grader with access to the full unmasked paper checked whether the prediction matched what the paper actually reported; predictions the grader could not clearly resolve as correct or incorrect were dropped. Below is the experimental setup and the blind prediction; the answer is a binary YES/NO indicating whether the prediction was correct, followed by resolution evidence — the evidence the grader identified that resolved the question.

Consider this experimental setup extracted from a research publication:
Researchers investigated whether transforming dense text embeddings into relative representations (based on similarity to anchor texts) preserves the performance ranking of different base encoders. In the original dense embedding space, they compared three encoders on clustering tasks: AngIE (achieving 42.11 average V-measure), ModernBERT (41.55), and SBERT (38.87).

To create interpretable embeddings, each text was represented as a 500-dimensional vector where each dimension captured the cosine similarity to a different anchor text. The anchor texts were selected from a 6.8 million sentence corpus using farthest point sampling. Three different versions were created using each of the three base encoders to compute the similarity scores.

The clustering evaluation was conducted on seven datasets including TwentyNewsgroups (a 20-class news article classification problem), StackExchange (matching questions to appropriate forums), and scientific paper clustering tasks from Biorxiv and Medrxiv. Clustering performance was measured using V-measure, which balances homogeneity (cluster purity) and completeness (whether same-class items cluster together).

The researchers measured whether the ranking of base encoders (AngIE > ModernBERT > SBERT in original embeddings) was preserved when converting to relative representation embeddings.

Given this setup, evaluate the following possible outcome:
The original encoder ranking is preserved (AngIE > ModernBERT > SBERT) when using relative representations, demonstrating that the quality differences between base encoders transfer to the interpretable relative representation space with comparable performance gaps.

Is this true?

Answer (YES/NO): NO